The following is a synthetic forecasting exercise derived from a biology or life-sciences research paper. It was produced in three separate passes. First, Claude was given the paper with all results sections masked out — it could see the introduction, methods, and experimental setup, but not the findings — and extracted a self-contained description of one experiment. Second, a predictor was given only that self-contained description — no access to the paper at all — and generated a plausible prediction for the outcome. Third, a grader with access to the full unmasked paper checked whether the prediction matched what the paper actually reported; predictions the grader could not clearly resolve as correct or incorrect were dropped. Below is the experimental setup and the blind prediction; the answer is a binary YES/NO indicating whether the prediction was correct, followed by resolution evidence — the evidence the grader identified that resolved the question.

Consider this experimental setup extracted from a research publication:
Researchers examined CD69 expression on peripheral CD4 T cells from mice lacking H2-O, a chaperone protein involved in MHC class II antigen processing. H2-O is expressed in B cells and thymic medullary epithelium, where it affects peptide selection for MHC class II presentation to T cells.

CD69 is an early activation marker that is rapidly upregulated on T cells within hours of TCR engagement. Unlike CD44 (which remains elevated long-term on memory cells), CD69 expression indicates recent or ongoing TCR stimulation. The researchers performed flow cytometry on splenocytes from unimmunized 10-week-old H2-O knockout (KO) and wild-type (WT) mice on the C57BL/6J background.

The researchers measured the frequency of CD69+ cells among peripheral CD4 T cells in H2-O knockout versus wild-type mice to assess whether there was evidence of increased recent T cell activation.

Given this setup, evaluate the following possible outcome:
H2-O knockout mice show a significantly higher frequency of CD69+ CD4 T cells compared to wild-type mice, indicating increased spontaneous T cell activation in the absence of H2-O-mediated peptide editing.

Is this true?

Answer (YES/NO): YES